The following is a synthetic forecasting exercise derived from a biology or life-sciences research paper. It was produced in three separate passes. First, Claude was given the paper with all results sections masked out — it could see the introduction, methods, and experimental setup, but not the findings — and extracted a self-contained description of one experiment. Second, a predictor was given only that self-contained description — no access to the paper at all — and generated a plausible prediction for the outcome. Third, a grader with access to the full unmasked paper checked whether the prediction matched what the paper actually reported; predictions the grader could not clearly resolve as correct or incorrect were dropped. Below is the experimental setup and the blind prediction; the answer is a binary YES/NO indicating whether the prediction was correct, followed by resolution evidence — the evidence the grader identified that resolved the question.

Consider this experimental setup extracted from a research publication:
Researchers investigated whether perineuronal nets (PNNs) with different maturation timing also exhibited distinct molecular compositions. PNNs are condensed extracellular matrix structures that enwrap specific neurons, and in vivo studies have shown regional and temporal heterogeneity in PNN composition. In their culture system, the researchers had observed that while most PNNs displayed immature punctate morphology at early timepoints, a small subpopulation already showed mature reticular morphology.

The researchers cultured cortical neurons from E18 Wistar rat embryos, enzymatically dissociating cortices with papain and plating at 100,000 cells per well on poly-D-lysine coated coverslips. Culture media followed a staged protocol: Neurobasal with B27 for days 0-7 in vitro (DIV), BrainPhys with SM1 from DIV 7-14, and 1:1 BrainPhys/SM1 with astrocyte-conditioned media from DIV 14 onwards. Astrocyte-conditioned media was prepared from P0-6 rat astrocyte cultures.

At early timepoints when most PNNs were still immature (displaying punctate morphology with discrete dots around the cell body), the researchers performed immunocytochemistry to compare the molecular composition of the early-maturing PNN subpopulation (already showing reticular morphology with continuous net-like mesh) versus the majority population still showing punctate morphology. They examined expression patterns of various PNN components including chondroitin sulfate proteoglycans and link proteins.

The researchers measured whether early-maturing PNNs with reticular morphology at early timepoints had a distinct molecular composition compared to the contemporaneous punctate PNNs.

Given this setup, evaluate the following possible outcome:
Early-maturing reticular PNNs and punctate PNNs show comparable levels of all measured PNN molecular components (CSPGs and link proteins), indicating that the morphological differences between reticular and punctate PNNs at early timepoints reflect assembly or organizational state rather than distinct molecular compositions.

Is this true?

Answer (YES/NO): NO